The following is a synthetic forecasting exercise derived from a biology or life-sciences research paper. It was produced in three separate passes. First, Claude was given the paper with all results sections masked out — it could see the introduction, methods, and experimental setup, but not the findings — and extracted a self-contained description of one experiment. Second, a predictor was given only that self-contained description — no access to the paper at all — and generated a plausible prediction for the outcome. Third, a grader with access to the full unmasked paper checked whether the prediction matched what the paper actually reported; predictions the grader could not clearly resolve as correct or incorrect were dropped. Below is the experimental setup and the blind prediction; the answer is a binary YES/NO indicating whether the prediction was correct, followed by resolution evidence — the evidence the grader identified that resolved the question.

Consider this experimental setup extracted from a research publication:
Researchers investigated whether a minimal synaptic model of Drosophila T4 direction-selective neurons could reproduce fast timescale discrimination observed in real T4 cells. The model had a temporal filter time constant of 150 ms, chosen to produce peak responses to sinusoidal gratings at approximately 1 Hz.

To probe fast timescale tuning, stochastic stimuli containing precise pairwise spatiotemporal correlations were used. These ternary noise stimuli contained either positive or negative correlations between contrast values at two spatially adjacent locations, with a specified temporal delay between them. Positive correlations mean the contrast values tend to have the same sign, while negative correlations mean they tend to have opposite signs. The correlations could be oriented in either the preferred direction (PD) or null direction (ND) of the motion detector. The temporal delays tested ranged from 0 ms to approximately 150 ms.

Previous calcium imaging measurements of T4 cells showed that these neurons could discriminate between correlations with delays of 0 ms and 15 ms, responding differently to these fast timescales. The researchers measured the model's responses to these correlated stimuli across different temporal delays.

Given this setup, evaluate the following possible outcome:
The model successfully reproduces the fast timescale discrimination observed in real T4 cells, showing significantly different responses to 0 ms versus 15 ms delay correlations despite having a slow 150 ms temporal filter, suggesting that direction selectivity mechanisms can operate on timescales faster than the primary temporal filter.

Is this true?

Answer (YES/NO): NO